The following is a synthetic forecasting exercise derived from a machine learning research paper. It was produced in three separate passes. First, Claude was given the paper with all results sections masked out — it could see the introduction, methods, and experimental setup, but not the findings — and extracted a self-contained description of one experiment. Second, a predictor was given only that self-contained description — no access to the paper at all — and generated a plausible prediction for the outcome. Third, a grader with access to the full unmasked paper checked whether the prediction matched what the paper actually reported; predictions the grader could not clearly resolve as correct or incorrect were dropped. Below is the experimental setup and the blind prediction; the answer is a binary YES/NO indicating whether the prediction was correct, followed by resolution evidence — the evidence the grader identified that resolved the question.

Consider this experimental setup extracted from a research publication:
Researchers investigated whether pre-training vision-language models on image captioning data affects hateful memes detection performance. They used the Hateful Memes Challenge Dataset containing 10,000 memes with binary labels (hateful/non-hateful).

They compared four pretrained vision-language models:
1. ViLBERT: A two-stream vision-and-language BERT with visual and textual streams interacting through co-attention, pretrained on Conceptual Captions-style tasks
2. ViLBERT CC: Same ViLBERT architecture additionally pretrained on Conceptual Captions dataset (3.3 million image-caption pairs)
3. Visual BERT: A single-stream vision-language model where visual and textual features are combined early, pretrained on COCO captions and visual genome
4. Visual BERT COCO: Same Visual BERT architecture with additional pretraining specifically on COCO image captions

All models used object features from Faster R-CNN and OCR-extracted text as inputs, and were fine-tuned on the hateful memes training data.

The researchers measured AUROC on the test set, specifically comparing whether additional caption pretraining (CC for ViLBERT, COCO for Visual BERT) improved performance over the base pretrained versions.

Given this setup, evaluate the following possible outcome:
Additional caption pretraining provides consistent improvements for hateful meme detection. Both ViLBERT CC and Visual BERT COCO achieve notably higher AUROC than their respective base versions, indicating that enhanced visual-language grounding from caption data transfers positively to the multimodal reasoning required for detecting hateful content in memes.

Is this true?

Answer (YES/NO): NO